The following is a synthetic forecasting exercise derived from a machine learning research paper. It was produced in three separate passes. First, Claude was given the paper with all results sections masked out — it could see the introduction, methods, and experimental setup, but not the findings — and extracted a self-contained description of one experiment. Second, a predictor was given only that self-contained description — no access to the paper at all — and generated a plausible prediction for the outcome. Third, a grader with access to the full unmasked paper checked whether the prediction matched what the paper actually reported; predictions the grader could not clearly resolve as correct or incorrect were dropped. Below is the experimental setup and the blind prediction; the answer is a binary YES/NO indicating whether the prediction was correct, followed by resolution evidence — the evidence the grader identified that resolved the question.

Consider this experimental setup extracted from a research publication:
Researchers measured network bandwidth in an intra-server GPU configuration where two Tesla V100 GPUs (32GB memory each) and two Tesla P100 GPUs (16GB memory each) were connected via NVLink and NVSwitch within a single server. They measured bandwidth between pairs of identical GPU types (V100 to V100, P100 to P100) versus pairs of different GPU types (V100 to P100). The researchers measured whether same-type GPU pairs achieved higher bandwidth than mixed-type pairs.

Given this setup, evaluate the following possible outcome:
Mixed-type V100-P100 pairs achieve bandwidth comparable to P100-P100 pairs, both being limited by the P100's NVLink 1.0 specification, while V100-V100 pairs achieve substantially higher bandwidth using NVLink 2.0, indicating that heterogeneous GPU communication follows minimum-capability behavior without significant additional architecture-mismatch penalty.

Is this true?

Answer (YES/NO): YES